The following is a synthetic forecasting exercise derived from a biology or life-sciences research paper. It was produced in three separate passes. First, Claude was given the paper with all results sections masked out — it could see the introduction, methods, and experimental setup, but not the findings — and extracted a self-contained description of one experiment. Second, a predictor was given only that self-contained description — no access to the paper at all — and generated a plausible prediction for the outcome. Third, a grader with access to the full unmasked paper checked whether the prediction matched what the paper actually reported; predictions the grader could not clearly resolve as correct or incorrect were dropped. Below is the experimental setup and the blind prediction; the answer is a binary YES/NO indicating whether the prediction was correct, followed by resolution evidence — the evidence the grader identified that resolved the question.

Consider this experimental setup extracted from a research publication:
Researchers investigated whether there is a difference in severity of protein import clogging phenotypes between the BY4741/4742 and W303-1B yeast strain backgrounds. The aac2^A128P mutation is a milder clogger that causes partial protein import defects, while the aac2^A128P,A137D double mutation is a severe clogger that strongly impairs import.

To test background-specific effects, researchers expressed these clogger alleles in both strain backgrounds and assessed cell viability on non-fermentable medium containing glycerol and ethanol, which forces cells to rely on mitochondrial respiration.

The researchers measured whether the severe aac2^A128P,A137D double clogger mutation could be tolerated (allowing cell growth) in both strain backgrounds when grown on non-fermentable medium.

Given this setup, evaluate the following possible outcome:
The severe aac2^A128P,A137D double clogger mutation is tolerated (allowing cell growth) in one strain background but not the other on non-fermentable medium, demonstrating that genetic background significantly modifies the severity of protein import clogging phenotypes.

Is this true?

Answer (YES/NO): YES